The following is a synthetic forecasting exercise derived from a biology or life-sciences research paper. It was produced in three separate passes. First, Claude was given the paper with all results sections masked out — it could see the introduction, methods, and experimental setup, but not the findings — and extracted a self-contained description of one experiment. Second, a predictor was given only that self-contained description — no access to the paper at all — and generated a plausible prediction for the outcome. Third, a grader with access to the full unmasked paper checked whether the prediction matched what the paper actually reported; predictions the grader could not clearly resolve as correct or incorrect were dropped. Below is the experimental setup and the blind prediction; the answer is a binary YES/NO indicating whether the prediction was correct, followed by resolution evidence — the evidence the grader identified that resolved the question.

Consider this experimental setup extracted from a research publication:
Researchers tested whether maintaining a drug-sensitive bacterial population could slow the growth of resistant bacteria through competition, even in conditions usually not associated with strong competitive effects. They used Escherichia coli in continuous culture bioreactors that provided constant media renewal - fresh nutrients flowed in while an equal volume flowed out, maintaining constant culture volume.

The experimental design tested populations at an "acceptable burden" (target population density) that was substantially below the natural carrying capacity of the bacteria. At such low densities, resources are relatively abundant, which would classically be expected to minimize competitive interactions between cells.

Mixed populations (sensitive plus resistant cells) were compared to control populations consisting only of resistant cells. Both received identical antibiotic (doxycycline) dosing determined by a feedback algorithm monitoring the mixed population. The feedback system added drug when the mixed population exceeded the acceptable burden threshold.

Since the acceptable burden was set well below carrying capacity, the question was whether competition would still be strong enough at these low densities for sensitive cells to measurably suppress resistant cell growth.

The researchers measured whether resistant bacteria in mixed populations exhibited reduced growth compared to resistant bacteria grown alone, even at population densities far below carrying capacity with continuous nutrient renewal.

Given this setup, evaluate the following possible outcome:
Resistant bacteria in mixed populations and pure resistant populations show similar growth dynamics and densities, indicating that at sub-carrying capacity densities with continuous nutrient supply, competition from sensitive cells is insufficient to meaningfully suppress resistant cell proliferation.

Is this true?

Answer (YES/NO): NO